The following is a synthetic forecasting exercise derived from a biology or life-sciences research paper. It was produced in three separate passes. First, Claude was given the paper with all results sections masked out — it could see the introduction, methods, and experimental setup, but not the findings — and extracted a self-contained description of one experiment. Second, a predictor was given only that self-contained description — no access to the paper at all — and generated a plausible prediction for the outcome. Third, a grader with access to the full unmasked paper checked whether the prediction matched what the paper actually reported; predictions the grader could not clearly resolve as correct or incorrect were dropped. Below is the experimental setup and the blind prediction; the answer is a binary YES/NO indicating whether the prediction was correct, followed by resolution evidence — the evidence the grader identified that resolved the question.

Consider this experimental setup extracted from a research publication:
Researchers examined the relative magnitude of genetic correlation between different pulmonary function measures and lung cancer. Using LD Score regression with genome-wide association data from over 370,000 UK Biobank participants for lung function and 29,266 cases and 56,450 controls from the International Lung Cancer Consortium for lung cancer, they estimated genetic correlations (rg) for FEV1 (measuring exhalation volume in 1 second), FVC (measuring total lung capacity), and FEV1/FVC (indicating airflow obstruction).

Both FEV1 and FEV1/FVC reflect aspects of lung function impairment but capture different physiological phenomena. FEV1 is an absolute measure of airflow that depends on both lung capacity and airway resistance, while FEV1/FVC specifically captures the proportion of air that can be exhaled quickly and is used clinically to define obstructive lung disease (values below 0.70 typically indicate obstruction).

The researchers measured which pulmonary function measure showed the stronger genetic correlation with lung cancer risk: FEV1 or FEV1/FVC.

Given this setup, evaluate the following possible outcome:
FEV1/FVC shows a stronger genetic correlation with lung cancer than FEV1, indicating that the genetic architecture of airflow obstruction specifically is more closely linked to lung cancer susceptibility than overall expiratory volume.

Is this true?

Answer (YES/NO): YES